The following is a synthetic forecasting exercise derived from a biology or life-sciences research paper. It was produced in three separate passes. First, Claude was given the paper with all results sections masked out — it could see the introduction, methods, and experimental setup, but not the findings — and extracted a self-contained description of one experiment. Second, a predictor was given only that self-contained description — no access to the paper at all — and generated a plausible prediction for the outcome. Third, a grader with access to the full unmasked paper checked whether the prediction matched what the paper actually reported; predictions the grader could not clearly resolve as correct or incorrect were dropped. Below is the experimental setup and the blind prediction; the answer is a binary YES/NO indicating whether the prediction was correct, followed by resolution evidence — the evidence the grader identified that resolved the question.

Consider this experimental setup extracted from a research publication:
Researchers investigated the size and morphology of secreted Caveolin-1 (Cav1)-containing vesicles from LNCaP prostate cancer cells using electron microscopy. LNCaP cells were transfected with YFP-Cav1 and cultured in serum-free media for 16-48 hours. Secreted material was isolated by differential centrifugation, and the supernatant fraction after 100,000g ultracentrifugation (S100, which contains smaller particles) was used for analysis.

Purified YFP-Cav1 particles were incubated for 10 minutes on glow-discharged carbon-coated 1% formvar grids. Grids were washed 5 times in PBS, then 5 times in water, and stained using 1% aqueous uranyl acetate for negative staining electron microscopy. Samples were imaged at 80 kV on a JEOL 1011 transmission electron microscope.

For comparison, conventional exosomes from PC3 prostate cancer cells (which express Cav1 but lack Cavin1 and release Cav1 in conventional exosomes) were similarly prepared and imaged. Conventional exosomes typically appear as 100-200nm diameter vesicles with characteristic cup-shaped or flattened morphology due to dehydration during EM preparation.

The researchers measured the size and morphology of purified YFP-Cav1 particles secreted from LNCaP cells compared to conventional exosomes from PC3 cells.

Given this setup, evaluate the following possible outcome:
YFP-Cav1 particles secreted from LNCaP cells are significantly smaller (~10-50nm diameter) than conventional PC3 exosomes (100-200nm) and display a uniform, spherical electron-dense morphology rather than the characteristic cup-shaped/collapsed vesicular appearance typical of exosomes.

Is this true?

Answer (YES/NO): YES